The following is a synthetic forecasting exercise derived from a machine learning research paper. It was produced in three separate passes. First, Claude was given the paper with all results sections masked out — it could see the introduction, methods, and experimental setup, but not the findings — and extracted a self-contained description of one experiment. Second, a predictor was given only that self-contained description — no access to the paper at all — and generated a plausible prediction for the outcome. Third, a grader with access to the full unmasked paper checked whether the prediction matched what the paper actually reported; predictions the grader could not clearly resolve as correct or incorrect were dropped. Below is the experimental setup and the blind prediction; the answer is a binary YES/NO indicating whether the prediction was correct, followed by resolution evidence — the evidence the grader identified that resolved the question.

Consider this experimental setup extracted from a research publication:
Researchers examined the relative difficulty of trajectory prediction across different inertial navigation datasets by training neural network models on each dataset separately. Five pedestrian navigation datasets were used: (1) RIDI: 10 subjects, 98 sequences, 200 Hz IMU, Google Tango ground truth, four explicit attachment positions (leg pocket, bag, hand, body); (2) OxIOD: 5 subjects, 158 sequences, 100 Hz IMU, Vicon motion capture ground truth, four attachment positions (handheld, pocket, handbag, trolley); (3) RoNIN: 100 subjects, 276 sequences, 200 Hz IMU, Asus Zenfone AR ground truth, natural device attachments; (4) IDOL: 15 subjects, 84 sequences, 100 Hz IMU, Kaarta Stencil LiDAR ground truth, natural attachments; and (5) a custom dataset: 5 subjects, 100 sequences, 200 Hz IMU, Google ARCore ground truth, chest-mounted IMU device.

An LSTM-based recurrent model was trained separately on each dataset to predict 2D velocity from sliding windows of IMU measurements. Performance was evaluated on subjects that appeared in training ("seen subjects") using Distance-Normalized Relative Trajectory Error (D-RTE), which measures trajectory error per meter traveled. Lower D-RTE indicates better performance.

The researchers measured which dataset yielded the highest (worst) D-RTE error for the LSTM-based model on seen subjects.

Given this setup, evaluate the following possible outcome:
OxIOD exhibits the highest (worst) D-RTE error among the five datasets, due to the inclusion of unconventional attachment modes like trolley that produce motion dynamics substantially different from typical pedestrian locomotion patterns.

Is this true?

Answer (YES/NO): NO